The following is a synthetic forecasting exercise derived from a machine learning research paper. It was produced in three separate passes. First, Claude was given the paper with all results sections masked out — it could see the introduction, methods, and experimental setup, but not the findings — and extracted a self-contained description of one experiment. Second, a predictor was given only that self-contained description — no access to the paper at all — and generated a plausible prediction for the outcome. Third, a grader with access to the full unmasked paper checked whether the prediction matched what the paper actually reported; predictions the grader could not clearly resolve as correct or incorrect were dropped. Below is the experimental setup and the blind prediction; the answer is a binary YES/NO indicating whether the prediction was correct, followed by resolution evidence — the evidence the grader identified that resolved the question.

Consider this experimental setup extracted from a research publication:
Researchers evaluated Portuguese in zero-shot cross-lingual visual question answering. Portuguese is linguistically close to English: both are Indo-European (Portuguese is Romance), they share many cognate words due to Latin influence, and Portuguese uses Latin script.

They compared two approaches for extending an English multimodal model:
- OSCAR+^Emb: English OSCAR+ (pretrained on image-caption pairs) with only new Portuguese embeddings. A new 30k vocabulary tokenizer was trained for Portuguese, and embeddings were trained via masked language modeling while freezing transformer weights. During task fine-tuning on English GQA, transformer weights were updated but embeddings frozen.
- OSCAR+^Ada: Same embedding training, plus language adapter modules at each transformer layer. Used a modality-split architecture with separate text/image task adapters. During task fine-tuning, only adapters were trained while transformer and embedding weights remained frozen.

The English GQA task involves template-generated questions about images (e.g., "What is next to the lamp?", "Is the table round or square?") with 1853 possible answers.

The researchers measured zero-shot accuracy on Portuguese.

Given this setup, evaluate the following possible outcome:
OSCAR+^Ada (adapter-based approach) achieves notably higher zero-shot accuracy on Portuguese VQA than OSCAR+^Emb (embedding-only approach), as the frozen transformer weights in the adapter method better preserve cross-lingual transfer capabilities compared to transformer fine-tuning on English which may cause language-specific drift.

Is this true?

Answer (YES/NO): YES